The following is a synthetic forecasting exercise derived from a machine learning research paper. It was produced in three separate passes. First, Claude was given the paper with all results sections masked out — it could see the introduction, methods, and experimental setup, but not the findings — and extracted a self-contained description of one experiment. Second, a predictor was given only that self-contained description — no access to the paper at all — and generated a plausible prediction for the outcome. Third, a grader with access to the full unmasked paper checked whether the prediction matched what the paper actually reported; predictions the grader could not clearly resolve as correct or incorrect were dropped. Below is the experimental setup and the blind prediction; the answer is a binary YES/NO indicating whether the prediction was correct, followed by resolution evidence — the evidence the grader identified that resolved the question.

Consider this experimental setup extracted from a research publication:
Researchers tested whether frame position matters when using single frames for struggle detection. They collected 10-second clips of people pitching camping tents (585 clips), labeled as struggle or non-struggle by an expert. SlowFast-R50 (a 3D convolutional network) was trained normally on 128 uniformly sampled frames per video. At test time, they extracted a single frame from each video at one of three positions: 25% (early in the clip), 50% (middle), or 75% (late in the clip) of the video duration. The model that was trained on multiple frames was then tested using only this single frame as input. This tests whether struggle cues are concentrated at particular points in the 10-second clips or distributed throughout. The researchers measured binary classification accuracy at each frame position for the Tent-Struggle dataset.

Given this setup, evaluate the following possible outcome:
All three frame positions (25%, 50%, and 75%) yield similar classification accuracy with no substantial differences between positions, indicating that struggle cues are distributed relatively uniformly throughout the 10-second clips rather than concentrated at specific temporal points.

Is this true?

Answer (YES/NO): YES